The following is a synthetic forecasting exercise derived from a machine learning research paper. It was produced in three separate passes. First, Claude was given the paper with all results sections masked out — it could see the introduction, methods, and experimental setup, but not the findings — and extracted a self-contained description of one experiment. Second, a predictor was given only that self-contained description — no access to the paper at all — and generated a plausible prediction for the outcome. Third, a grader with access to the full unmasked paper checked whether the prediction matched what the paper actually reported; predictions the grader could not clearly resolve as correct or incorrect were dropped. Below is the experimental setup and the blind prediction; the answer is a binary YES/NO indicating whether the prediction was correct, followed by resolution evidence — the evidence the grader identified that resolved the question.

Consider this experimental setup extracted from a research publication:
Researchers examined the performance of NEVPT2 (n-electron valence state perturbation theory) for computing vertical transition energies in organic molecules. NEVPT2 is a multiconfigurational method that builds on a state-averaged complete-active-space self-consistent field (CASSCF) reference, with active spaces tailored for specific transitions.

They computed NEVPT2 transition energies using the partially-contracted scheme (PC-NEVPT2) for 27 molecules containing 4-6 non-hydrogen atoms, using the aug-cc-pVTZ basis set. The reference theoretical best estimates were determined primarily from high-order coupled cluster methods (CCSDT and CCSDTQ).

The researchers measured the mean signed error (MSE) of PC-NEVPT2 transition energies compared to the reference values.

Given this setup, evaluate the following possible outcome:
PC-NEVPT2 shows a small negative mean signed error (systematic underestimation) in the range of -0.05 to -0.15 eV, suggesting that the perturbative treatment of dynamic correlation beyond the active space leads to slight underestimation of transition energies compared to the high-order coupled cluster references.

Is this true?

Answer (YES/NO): NO